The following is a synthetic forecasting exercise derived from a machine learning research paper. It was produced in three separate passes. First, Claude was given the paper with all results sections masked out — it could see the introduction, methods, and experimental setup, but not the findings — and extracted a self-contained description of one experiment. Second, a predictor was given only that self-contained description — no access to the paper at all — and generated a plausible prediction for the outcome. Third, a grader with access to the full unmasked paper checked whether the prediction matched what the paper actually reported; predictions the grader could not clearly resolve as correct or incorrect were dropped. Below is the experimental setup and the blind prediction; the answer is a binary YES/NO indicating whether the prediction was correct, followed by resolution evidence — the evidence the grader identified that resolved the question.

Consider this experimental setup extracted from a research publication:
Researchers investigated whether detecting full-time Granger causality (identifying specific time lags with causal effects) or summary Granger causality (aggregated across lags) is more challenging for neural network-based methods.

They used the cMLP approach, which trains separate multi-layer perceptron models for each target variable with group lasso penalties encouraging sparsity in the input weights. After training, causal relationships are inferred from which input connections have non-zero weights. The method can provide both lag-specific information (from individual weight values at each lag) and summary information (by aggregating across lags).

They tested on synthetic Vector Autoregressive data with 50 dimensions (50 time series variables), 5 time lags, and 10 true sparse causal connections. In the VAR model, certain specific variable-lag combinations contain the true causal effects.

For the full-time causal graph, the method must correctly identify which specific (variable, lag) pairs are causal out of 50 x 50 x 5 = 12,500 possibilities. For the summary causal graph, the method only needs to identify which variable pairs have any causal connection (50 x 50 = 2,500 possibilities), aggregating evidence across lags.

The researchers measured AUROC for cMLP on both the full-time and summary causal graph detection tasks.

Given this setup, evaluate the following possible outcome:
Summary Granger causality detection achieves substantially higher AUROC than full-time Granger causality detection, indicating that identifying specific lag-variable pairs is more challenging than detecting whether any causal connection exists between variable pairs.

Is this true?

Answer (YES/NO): NO